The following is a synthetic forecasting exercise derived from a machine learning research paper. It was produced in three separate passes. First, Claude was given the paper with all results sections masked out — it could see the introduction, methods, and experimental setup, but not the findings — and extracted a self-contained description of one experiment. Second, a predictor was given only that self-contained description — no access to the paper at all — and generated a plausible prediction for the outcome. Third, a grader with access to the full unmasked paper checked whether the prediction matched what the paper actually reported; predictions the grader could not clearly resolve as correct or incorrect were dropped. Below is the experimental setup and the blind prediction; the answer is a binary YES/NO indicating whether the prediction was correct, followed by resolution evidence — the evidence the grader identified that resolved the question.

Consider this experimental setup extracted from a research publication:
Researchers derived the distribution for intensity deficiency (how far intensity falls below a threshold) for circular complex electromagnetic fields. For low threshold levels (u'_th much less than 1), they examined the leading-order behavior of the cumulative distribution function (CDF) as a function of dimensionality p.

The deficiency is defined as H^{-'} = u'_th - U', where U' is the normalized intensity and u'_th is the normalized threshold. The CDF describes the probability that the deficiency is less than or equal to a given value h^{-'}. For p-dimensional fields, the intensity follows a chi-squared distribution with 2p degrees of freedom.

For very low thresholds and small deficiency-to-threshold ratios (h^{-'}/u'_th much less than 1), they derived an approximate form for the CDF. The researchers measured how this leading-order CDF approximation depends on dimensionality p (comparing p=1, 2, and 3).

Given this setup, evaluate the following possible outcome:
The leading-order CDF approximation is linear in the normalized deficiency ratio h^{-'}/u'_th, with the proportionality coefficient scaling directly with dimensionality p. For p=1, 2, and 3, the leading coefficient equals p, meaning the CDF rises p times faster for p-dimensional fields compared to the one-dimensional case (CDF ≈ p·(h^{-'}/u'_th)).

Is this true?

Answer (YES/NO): YES